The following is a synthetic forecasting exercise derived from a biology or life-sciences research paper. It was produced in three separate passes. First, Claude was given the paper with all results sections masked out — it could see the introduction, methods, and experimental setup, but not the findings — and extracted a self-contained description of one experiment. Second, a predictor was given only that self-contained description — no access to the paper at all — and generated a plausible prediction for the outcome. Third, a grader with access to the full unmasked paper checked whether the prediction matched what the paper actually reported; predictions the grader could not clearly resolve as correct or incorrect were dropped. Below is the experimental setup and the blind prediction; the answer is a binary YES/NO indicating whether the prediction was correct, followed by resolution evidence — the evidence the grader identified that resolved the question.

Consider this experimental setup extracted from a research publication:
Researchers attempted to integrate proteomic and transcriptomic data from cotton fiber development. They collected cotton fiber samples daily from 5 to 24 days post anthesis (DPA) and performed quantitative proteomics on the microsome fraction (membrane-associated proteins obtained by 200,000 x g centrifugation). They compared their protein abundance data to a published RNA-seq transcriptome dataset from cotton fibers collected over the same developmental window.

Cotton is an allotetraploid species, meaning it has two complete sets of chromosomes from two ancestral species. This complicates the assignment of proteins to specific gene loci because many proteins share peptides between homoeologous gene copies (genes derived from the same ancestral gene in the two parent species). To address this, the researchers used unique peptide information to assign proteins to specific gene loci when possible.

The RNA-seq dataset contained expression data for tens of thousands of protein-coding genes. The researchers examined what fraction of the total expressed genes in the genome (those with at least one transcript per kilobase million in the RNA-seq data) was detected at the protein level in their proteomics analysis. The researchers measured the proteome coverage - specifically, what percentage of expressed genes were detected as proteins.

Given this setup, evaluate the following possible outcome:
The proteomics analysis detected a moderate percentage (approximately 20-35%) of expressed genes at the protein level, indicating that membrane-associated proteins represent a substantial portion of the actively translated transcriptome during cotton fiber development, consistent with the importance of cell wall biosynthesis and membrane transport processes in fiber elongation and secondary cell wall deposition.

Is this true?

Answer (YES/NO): NO